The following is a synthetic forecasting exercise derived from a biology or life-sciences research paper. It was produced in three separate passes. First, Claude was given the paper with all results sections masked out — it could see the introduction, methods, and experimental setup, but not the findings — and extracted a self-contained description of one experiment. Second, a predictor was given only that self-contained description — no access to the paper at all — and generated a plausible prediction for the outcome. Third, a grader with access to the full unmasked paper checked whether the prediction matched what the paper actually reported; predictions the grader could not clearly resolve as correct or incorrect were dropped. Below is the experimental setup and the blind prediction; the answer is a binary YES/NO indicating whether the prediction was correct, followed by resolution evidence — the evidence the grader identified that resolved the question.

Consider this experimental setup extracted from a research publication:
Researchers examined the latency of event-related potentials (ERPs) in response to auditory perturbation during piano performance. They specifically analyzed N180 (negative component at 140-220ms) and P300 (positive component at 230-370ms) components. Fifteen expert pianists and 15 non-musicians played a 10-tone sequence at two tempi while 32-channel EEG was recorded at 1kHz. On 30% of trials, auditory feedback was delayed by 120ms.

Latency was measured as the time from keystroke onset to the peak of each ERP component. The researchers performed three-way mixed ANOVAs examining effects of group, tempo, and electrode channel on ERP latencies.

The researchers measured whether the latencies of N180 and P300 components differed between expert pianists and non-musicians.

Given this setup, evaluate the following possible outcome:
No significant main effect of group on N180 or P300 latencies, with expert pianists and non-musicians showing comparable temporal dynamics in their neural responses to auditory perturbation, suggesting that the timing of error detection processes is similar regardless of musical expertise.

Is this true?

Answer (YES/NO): YES